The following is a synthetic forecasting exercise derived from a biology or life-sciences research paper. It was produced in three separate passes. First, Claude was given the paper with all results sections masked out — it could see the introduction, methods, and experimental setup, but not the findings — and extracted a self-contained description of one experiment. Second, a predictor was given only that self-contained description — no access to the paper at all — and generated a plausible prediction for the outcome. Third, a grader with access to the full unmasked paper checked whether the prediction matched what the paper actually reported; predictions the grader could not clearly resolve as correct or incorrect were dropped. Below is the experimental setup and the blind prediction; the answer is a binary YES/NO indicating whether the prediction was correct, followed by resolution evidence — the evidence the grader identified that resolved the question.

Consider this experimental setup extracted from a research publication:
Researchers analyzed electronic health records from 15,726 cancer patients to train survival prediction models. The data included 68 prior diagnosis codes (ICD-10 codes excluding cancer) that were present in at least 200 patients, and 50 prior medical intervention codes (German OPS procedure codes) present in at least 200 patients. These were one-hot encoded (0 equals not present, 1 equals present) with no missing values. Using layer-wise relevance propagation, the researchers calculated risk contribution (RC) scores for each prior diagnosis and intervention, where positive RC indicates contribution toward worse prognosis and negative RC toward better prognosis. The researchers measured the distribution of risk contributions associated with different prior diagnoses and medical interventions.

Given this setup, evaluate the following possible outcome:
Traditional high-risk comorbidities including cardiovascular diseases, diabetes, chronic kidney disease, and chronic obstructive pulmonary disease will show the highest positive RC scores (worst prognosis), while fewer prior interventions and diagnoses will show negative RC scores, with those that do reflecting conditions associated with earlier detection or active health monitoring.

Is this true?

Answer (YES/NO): NO